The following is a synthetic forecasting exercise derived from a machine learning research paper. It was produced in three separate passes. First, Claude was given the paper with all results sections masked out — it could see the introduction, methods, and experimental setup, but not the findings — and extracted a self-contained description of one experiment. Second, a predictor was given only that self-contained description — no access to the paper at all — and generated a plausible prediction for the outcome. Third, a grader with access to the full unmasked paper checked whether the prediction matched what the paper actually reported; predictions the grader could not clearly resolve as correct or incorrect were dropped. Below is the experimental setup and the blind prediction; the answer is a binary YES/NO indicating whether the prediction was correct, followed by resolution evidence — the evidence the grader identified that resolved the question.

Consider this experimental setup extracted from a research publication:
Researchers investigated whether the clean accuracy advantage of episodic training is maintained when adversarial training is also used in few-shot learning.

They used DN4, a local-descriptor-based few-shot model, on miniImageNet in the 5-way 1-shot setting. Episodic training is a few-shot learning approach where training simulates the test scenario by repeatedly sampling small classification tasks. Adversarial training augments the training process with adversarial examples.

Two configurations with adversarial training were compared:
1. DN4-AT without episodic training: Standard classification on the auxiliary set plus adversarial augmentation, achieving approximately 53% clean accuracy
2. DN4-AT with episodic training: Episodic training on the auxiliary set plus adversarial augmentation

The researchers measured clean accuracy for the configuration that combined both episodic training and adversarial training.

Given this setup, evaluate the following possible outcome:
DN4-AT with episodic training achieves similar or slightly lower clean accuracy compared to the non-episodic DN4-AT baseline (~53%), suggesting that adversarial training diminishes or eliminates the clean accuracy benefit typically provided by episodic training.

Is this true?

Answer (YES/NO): NO